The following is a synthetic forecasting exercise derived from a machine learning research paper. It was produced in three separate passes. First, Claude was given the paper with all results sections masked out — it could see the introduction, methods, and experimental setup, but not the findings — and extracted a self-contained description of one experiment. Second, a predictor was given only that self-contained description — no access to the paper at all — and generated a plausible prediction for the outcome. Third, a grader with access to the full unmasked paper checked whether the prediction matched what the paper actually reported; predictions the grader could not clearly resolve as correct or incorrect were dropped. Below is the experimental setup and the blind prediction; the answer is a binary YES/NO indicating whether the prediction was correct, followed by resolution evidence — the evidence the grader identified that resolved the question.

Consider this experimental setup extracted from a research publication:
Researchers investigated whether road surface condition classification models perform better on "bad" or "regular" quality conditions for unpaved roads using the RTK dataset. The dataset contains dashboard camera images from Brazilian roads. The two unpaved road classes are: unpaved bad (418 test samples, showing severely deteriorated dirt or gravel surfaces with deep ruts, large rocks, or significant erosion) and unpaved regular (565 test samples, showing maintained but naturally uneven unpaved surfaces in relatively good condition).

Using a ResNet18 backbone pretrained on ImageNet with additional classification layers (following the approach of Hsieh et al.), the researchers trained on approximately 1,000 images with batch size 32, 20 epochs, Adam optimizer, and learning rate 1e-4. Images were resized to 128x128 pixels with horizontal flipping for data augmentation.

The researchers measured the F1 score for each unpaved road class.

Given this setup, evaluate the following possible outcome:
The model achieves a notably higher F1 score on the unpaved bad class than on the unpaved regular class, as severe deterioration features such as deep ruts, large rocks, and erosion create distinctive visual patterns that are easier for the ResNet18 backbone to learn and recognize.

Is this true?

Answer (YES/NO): NO